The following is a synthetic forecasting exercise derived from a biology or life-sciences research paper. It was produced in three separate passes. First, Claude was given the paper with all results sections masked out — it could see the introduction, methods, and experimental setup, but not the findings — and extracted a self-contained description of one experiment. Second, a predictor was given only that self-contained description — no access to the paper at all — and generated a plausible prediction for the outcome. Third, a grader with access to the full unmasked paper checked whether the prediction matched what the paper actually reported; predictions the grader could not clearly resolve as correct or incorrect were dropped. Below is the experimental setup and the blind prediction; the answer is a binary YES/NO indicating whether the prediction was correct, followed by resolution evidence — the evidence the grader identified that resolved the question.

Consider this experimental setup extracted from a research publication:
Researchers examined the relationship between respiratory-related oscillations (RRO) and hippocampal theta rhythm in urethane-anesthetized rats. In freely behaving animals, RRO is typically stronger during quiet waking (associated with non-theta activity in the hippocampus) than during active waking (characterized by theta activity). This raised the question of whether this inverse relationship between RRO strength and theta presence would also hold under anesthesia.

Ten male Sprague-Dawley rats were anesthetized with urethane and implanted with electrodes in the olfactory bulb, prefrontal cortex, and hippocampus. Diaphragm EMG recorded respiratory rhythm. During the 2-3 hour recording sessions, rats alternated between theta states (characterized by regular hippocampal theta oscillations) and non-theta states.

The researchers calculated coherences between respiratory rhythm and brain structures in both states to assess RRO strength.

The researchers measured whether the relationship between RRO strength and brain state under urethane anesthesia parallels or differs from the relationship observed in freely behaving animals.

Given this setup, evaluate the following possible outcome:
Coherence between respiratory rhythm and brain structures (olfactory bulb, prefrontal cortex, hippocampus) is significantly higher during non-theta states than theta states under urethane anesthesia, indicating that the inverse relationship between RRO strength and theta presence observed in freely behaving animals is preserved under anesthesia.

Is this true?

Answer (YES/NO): NO